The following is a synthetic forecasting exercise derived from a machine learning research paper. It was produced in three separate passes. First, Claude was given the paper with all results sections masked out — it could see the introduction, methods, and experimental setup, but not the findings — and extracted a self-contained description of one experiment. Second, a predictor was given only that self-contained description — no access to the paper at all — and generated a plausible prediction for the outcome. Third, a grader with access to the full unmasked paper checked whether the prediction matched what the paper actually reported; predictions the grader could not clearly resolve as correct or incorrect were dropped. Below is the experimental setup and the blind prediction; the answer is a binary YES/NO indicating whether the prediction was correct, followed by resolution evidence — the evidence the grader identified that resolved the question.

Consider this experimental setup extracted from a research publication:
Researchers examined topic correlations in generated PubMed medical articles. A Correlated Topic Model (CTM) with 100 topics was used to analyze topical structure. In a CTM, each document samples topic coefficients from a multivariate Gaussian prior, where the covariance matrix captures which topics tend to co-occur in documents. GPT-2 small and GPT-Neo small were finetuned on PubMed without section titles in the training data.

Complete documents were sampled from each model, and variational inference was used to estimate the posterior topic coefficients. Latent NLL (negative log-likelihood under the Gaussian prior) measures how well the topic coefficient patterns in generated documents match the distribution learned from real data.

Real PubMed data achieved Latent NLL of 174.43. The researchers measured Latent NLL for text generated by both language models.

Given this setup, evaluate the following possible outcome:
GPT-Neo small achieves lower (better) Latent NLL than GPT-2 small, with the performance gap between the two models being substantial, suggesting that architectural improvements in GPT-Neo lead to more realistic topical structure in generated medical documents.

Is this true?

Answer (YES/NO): NO